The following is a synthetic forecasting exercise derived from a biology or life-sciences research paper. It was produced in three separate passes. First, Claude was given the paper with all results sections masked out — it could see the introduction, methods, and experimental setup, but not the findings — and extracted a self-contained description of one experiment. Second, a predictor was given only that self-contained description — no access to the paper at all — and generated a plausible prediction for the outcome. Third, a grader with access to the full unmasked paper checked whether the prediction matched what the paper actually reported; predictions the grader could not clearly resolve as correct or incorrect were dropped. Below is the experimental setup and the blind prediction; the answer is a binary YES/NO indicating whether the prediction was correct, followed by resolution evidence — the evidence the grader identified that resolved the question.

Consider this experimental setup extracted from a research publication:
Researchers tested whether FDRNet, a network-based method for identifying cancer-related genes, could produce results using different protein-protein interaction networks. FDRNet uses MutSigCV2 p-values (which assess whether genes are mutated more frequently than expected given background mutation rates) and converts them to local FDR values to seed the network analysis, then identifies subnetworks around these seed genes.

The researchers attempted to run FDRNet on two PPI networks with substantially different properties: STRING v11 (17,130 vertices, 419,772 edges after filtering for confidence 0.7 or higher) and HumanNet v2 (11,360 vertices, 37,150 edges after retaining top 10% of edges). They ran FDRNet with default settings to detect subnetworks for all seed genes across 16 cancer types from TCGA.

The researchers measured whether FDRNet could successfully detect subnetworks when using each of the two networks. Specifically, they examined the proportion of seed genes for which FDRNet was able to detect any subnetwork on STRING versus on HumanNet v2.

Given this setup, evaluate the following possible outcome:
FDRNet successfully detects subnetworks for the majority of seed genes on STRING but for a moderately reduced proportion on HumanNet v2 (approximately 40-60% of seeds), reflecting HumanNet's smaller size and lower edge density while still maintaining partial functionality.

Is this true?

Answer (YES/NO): NO